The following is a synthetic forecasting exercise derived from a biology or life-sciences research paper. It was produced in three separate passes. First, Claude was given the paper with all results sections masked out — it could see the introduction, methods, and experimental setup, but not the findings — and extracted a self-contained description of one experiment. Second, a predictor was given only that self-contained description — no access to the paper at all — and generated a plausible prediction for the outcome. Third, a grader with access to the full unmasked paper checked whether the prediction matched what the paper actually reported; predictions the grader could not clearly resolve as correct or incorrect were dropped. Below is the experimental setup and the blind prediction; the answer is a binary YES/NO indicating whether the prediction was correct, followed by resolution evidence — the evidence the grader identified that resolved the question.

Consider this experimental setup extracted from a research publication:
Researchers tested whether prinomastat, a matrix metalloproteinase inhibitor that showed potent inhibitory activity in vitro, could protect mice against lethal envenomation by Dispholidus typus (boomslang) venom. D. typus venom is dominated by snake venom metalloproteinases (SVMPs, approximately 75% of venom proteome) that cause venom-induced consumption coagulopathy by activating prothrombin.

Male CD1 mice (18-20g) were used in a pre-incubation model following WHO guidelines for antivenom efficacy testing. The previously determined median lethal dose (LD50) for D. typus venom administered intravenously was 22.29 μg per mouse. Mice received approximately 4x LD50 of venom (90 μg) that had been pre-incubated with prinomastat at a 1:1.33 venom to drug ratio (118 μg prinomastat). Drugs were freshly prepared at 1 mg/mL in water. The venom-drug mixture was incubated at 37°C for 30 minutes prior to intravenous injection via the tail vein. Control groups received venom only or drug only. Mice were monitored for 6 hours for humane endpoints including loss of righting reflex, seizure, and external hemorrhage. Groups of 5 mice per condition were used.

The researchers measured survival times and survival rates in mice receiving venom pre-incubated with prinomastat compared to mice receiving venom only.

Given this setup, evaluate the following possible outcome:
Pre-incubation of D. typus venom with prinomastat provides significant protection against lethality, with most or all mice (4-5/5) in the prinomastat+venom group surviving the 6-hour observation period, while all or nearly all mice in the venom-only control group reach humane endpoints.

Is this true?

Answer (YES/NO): NO